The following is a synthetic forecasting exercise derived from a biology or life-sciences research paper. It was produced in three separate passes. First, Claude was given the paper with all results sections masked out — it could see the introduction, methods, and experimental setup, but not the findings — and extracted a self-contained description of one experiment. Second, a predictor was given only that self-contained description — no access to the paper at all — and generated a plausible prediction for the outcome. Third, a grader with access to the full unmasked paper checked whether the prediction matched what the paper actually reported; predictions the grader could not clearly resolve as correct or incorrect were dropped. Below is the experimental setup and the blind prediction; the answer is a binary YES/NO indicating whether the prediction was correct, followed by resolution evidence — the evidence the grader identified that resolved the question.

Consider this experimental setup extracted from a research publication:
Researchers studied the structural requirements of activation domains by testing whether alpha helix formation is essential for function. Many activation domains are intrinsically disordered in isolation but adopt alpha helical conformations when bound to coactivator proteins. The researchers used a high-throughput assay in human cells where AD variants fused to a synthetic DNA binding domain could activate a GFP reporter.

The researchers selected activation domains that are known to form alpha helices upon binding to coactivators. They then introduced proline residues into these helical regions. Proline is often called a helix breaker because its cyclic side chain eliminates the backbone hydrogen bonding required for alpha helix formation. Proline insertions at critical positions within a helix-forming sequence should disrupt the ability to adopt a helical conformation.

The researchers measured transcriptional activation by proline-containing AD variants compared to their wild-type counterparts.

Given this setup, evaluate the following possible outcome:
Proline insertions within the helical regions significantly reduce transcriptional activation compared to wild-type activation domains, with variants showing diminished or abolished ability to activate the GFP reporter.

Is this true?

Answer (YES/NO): YES